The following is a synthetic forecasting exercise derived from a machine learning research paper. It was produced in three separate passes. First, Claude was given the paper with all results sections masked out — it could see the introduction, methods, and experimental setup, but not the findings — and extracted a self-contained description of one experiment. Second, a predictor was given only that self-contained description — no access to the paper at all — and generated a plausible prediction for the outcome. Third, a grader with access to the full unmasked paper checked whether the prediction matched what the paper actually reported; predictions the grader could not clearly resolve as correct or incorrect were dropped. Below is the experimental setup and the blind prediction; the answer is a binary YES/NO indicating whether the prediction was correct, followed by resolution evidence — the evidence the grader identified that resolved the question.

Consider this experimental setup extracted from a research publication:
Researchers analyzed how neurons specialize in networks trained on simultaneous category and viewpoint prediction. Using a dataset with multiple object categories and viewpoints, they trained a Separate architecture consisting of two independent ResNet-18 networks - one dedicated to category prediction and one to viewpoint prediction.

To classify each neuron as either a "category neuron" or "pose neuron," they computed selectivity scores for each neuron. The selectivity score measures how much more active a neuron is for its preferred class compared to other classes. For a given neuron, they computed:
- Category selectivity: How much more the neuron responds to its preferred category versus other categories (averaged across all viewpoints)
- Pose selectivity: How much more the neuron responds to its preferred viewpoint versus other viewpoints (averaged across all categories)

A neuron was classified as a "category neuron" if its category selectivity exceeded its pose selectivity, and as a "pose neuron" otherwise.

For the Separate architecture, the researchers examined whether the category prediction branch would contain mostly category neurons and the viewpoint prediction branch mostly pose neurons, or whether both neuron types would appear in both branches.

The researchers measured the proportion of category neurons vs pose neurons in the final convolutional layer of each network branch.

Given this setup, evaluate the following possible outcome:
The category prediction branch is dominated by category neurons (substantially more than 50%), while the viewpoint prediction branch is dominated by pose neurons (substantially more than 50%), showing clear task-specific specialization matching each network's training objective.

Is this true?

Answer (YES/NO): YES